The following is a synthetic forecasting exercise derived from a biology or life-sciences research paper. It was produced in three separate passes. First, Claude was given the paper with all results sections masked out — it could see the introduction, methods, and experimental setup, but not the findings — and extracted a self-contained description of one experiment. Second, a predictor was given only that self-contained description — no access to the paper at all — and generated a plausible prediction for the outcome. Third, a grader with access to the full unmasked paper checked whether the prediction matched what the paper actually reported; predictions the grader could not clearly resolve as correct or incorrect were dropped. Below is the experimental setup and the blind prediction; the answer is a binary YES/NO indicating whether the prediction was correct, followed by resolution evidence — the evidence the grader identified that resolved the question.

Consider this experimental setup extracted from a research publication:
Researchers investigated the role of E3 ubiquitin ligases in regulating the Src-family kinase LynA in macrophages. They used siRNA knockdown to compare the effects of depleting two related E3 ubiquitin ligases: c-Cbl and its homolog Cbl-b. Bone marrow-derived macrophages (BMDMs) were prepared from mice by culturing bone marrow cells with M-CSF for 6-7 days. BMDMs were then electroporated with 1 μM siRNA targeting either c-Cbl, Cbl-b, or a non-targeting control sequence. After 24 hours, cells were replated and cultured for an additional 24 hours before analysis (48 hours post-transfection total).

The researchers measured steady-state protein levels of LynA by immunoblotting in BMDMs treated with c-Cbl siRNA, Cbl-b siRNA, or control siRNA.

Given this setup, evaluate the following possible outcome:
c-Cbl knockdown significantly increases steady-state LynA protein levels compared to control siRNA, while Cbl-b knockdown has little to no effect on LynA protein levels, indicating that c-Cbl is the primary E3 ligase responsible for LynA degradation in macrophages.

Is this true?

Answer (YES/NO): YES